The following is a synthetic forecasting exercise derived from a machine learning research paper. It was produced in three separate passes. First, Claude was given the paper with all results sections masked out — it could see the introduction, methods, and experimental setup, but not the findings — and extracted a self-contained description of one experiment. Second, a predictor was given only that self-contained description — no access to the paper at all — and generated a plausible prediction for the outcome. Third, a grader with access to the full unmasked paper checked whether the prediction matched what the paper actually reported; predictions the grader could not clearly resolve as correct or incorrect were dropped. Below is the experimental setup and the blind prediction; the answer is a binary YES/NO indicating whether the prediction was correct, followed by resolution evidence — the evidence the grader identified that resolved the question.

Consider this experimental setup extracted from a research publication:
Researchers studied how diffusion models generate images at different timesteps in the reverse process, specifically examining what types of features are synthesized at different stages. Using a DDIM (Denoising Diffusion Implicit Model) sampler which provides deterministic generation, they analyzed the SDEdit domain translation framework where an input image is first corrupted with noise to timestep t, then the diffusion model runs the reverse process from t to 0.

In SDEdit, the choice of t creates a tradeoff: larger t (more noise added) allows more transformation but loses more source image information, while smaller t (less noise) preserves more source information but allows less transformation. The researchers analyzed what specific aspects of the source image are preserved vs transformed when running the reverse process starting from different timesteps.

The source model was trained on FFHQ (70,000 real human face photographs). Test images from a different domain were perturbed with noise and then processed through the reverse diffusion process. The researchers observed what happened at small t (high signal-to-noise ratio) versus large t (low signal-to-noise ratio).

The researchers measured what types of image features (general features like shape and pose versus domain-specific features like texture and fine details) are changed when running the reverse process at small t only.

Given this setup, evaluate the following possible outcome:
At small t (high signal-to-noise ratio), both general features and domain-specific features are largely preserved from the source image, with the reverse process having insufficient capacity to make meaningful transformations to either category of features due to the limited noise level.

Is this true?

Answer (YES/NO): NO